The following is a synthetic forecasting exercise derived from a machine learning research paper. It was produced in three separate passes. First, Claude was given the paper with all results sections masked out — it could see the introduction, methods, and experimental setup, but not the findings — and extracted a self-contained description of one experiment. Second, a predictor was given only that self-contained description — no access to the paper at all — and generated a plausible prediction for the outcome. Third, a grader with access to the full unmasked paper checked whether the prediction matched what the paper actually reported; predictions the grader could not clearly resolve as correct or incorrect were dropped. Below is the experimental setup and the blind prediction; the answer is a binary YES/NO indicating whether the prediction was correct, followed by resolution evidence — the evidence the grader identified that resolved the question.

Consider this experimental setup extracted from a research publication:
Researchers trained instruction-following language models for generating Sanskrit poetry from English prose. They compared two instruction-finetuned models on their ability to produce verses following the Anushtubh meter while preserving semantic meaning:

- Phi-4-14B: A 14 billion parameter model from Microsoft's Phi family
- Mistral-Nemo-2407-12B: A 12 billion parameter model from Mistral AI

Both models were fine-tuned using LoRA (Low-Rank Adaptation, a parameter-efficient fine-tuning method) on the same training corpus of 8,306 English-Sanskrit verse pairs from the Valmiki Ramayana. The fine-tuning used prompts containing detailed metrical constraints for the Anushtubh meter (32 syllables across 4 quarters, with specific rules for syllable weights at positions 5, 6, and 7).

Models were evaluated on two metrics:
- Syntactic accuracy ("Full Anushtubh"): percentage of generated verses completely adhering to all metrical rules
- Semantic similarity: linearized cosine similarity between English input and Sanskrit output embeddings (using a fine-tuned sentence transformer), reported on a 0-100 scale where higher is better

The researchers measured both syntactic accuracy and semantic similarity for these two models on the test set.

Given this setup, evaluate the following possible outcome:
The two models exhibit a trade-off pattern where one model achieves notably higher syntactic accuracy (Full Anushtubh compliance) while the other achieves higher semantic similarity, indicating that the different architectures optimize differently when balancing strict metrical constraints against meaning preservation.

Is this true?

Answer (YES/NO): YES